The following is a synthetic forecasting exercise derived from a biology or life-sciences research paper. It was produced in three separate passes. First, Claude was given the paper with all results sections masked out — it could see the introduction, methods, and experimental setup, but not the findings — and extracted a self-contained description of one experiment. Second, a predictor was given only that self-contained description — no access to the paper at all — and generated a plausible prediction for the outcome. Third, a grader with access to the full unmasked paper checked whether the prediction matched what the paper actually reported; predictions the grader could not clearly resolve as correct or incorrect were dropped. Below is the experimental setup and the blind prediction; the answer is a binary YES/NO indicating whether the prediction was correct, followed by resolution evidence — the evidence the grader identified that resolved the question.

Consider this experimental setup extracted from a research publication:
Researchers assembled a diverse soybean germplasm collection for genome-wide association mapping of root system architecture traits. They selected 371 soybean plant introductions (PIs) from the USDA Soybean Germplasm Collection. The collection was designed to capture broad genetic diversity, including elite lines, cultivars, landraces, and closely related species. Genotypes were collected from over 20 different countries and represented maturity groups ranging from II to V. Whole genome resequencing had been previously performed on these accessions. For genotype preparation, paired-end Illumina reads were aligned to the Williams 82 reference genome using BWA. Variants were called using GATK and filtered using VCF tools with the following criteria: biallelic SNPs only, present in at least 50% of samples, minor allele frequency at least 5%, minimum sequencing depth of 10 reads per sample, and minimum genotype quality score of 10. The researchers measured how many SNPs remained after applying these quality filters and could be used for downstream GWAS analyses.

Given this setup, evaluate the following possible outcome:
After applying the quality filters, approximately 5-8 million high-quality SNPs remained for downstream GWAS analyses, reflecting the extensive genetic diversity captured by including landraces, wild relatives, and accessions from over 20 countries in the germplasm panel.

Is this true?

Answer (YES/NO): NO